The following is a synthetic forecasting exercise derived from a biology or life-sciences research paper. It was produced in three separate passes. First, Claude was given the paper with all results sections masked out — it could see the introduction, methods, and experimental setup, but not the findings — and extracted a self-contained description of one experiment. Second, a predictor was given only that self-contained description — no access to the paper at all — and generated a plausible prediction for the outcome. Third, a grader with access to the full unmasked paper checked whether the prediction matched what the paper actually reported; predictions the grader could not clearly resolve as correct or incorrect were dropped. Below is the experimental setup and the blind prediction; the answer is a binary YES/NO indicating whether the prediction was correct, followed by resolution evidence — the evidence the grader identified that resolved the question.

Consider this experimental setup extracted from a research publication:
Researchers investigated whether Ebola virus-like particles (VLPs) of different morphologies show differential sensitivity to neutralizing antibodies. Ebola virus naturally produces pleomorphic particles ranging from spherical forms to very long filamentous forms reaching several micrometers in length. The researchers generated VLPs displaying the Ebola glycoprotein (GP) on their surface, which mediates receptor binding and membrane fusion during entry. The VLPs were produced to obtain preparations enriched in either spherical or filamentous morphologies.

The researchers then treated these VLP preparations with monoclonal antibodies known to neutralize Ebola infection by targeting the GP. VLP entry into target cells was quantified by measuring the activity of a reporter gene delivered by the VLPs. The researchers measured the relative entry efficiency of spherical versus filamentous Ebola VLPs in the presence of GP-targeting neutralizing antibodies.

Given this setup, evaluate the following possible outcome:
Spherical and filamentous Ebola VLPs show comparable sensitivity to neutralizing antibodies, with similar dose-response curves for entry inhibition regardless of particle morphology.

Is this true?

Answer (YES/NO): NO